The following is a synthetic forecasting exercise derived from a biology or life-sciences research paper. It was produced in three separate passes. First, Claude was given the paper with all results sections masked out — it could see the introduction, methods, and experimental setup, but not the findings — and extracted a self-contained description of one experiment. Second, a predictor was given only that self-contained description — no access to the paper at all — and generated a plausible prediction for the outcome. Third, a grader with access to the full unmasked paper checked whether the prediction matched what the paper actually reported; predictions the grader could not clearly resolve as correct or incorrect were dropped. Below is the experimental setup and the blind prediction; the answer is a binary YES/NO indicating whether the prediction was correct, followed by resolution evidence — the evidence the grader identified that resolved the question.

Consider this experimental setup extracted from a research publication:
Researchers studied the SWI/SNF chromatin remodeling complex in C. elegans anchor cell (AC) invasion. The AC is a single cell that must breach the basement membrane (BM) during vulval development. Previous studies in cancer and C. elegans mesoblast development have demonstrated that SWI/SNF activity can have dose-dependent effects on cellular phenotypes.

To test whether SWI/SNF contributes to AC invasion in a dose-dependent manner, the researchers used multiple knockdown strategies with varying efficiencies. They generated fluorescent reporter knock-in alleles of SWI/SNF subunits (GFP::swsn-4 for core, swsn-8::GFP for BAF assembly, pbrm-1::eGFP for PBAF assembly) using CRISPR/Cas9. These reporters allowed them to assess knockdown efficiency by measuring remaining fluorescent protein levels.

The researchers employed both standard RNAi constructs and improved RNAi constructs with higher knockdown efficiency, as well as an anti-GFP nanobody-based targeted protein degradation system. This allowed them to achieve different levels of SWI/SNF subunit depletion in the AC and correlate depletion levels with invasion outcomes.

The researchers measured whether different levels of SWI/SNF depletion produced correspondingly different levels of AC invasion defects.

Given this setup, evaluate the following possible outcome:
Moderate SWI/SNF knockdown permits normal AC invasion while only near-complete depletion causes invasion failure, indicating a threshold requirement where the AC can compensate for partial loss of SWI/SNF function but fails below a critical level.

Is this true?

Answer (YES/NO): NO